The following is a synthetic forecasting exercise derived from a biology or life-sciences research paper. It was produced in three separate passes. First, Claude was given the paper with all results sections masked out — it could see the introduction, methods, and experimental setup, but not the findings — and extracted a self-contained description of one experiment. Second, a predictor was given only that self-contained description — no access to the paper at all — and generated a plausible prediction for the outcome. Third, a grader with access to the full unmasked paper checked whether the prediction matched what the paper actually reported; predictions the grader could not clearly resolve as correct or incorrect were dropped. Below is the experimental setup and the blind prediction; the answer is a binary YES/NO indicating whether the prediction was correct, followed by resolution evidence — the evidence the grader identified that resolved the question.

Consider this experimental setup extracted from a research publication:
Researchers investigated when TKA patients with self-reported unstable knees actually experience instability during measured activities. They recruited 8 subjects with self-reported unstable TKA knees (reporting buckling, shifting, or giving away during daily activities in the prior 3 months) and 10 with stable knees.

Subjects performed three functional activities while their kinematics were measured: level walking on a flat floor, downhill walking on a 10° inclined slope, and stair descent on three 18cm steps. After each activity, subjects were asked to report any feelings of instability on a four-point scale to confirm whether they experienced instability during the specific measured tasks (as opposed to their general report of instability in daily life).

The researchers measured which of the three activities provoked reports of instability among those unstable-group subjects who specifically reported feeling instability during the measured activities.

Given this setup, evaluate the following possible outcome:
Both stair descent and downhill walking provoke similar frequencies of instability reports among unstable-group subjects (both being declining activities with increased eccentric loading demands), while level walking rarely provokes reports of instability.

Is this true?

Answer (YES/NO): YES